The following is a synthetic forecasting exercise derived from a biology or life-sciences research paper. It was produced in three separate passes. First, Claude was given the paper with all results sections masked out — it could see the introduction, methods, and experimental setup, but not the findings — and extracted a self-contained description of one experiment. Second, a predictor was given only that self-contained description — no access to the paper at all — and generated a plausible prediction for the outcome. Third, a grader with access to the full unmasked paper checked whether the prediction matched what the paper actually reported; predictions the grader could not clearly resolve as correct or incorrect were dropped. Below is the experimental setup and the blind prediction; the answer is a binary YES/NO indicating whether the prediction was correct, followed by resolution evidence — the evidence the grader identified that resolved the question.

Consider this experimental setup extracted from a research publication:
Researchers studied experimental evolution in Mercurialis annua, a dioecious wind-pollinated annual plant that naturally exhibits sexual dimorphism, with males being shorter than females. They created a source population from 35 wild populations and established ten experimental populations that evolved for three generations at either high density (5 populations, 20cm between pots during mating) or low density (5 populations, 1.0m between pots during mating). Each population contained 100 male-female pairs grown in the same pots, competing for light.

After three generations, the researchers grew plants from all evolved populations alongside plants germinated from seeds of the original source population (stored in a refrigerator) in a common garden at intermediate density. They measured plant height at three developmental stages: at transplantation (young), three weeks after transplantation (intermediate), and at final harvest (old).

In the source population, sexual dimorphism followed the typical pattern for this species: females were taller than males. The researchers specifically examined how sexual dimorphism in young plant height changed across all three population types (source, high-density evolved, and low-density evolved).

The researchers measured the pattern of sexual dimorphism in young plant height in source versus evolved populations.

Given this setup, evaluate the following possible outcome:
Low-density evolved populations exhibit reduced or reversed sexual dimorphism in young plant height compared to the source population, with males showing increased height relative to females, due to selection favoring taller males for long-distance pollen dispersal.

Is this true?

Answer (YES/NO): NO